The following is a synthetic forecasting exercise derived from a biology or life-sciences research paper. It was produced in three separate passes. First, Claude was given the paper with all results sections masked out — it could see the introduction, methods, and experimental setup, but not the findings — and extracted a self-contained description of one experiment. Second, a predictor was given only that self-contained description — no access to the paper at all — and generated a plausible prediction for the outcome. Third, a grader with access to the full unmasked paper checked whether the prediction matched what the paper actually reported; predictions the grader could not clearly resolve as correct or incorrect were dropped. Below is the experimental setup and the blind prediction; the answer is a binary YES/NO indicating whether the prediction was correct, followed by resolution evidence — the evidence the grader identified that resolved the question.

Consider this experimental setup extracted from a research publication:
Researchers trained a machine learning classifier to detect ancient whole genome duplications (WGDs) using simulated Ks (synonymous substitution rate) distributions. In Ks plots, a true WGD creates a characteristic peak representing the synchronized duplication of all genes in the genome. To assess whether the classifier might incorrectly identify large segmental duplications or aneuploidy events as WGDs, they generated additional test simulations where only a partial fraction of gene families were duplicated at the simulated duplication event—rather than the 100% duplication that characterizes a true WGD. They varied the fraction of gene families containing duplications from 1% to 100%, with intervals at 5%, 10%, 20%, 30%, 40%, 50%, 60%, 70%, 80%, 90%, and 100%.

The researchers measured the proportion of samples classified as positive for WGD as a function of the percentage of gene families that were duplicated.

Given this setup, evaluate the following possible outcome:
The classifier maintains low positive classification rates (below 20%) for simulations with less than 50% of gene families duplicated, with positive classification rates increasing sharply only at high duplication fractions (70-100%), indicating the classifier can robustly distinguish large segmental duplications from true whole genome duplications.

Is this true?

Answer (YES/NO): NO